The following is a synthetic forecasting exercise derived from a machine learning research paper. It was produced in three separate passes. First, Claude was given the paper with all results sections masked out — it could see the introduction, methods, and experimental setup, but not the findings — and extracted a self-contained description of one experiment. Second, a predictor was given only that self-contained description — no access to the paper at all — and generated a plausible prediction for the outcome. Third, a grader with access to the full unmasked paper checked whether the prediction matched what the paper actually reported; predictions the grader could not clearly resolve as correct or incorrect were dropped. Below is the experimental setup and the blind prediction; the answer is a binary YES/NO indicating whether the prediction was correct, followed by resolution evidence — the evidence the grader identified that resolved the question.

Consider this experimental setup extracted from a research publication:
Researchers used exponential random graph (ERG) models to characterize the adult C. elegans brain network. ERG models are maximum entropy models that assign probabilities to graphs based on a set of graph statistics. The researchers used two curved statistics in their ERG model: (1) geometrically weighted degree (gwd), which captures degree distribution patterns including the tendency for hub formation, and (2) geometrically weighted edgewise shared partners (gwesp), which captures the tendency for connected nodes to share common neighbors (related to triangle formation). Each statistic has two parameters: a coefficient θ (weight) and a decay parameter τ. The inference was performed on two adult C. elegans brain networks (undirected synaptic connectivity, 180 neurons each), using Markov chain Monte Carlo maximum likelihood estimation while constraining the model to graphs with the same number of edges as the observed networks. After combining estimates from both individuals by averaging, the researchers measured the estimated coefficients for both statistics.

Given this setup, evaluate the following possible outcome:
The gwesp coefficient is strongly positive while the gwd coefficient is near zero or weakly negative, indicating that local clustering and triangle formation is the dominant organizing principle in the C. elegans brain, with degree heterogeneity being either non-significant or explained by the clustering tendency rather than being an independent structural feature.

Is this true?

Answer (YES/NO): NO